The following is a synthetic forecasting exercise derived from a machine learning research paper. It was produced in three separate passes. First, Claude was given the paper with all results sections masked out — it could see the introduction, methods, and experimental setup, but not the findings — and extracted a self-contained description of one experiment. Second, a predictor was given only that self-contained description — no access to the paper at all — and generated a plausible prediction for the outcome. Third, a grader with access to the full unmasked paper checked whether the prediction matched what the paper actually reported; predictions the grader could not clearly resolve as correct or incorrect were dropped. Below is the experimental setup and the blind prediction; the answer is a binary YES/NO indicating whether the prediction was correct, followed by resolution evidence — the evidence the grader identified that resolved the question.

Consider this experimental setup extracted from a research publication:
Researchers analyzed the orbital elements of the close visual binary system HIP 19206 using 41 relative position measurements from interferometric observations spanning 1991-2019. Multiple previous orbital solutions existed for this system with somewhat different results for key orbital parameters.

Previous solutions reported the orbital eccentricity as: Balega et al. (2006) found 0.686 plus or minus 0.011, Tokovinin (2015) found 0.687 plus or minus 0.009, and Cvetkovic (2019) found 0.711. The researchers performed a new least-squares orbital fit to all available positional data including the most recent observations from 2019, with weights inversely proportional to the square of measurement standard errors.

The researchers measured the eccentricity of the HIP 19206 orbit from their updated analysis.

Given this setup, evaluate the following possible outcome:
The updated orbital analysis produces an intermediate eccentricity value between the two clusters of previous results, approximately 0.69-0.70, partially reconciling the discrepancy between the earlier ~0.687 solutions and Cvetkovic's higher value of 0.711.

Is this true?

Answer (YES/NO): NO